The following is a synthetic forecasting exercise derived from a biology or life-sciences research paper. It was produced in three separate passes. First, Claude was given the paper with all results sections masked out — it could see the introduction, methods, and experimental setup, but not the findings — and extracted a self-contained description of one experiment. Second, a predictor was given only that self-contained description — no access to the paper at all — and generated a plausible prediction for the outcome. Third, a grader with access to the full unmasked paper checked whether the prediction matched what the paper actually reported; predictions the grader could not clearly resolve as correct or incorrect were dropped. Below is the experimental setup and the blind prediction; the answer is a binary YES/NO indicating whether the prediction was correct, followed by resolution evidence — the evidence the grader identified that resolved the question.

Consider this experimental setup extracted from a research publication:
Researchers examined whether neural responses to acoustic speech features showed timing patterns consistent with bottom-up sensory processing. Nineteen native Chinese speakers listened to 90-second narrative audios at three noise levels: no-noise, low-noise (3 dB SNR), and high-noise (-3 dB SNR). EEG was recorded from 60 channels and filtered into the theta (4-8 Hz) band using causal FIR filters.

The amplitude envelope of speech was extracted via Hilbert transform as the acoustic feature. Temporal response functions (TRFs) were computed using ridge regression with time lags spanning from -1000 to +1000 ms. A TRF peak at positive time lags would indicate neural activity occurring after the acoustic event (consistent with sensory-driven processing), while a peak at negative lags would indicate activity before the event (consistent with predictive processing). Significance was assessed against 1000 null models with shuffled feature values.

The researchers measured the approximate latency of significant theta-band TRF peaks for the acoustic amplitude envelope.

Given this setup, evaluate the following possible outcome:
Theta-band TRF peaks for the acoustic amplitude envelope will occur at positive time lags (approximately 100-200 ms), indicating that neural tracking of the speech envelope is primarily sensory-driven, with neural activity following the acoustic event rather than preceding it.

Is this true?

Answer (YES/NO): NO